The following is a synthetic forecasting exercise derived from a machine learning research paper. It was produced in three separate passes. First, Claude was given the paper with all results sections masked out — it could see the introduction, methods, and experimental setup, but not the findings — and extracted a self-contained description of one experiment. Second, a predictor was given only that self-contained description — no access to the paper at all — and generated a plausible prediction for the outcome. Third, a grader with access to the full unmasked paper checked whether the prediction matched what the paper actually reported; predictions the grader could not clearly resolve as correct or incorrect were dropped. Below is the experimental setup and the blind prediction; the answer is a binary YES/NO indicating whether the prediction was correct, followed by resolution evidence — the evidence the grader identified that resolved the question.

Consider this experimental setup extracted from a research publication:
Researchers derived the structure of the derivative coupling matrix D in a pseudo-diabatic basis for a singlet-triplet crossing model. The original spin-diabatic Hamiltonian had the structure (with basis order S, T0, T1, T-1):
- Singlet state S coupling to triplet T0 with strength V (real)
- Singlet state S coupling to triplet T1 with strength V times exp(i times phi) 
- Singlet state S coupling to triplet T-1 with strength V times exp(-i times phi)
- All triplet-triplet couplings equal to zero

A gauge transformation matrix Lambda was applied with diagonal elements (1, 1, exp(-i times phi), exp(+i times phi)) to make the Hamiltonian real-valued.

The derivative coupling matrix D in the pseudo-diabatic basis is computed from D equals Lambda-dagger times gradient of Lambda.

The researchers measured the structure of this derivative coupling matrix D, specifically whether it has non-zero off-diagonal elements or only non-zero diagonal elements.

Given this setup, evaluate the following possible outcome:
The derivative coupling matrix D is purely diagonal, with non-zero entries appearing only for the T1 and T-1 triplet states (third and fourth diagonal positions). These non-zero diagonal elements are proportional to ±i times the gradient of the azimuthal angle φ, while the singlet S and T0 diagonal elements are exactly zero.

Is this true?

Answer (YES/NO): YES